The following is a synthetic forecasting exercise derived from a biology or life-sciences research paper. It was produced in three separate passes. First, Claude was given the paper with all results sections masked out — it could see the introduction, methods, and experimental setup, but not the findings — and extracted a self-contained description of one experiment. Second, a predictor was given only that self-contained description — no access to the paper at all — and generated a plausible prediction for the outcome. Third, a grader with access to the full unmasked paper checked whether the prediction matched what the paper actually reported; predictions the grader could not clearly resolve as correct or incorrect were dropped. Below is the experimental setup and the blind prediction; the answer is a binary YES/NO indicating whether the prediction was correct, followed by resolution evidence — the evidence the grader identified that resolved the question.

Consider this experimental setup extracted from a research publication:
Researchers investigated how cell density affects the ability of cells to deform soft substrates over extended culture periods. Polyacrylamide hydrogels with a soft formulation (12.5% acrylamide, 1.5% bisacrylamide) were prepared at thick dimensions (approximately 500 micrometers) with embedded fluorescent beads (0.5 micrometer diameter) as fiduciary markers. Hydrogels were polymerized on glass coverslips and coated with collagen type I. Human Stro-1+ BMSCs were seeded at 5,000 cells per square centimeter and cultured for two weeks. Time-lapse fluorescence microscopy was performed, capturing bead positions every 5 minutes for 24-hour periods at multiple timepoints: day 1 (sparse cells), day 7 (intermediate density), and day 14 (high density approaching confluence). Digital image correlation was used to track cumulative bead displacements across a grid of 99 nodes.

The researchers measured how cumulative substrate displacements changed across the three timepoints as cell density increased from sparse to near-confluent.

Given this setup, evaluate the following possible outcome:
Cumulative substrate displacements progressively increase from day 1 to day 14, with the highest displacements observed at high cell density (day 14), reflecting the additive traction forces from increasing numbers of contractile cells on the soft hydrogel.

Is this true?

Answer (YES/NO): NO